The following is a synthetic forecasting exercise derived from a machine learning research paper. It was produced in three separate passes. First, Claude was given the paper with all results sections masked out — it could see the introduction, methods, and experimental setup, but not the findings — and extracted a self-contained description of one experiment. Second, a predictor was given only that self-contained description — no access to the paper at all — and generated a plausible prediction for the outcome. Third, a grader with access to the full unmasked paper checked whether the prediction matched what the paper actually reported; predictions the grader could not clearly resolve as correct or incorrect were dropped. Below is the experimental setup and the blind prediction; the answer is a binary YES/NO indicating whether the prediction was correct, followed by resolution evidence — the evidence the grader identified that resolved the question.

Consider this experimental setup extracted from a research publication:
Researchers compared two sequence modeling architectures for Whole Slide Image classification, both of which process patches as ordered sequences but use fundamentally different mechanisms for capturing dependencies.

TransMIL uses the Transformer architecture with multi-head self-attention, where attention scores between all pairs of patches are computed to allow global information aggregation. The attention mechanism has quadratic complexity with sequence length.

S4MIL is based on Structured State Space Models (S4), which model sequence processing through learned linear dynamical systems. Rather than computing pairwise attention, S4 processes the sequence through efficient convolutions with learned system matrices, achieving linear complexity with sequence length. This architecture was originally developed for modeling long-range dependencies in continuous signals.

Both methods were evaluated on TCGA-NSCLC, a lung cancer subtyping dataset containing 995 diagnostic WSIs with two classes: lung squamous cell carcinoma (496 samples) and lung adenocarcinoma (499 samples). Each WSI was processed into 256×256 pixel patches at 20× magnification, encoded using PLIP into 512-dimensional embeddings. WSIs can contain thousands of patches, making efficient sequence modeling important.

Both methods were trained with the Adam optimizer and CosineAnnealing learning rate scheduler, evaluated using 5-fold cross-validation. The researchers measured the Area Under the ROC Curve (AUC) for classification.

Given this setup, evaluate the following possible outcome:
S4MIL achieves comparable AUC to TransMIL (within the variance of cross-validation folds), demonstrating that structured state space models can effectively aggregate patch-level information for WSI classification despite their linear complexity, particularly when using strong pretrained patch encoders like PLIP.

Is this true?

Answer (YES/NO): YES